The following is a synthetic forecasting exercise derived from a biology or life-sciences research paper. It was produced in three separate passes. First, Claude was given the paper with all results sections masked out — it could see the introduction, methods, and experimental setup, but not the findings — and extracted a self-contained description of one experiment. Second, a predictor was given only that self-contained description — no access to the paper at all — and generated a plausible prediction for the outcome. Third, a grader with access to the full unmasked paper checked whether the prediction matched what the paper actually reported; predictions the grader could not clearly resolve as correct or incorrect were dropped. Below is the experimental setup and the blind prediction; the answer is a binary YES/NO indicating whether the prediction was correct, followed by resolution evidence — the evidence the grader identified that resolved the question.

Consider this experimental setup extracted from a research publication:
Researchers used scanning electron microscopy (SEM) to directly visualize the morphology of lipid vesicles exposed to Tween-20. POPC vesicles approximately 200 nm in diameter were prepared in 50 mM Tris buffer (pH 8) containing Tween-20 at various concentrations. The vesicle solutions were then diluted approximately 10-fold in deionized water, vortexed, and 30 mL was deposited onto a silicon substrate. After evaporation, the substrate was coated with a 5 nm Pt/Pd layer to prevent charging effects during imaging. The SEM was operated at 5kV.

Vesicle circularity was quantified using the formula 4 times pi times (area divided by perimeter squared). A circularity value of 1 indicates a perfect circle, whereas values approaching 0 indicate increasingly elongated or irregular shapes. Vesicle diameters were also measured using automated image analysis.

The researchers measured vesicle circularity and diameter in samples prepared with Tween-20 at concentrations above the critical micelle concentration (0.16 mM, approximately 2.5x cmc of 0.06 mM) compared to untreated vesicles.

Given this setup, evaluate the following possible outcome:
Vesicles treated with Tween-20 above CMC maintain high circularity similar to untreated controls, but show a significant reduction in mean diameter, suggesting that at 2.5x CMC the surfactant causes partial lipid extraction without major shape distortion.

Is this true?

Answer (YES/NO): NO